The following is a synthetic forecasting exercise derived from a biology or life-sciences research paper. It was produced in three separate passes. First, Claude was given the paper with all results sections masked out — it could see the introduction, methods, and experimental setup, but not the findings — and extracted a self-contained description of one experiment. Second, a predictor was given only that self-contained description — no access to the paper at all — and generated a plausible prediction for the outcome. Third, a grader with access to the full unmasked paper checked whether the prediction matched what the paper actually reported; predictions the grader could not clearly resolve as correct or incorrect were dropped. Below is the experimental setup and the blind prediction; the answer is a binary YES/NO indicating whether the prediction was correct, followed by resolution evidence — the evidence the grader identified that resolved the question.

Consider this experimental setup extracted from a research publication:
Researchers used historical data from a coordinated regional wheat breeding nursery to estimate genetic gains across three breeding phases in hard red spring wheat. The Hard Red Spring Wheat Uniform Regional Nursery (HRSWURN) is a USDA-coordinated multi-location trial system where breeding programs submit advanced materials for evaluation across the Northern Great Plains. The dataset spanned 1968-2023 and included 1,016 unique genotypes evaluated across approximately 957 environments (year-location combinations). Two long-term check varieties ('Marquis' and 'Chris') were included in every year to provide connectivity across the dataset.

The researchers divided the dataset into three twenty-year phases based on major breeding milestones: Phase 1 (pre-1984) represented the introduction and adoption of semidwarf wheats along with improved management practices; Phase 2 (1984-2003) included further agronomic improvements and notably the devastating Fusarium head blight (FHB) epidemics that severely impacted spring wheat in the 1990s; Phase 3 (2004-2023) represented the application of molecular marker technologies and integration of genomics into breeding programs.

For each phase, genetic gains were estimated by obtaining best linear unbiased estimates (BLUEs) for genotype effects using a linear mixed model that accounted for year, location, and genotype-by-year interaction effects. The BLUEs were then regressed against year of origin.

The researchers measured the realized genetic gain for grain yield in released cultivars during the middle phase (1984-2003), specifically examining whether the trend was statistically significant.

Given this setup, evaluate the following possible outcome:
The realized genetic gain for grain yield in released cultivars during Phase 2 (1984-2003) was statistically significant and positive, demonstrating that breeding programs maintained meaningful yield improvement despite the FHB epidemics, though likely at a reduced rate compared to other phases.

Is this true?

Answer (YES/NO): NO